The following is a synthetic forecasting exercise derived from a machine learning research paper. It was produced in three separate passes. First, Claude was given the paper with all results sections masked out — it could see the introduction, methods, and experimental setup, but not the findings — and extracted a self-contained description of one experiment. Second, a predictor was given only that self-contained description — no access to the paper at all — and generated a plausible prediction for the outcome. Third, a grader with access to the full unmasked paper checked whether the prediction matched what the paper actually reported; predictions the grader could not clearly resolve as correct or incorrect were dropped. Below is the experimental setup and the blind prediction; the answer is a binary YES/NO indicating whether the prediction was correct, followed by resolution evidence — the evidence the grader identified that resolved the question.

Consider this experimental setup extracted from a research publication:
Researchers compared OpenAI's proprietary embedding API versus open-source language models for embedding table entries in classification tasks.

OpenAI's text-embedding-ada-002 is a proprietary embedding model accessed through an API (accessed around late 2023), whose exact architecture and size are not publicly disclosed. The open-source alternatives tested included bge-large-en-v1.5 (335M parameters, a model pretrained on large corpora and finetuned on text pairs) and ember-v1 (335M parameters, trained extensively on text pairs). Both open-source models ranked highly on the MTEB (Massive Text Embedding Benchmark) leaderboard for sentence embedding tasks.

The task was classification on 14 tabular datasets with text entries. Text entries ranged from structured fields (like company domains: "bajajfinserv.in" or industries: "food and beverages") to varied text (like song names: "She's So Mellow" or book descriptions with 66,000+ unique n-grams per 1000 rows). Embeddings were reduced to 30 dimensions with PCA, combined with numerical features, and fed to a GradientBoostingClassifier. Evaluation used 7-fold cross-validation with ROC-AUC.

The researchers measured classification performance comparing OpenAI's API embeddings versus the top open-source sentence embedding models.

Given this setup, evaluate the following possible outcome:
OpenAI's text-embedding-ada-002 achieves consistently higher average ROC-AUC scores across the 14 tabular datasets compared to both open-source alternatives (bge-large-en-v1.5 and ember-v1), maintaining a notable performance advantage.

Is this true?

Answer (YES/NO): NO